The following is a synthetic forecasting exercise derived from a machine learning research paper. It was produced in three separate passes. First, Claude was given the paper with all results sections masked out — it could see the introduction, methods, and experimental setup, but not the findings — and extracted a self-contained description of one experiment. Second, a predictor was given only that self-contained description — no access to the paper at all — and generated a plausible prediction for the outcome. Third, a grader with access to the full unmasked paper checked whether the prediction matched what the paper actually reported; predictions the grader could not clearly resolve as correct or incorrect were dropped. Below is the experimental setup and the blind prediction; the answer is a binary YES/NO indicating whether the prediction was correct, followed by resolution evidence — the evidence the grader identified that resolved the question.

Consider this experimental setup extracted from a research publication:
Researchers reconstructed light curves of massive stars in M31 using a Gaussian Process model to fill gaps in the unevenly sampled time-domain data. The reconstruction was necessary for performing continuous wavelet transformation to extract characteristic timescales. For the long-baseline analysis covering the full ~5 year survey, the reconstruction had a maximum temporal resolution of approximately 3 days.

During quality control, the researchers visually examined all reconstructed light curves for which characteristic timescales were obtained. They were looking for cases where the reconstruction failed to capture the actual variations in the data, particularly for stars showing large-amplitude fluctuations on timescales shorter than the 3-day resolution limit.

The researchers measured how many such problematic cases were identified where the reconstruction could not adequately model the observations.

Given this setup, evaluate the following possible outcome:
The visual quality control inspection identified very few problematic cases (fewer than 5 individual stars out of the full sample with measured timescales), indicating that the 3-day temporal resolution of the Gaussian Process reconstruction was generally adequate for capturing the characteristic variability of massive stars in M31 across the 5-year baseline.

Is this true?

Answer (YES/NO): YES